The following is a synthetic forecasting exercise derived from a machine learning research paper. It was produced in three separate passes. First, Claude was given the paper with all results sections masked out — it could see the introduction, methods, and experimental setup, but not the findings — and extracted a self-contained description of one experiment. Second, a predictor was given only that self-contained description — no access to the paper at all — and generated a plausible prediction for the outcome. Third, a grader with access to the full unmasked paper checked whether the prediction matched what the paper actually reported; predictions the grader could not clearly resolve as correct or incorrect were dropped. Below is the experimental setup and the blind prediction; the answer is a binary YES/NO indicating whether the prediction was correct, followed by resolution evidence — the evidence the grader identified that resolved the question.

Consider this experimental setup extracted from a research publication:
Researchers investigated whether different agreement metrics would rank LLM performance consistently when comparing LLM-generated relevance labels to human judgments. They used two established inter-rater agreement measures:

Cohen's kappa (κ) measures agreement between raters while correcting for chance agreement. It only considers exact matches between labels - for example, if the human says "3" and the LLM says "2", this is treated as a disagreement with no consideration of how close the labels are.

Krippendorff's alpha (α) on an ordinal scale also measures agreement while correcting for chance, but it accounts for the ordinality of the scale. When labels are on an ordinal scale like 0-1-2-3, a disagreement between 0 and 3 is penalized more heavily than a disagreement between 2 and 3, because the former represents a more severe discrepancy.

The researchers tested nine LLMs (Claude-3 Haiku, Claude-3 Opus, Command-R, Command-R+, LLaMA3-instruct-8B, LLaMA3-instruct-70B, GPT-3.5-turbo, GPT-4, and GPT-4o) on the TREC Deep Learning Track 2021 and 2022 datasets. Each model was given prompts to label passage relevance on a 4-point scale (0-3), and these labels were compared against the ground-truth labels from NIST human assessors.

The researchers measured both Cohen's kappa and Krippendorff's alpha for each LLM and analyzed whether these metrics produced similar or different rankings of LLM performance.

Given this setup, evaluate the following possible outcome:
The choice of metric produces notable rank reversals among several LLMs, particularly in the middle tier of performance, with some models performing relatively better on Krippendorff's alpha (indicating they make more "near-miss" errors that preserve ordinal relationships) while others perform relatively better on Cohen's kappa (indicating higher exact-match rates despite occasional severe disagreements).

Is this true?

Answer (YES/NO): NO